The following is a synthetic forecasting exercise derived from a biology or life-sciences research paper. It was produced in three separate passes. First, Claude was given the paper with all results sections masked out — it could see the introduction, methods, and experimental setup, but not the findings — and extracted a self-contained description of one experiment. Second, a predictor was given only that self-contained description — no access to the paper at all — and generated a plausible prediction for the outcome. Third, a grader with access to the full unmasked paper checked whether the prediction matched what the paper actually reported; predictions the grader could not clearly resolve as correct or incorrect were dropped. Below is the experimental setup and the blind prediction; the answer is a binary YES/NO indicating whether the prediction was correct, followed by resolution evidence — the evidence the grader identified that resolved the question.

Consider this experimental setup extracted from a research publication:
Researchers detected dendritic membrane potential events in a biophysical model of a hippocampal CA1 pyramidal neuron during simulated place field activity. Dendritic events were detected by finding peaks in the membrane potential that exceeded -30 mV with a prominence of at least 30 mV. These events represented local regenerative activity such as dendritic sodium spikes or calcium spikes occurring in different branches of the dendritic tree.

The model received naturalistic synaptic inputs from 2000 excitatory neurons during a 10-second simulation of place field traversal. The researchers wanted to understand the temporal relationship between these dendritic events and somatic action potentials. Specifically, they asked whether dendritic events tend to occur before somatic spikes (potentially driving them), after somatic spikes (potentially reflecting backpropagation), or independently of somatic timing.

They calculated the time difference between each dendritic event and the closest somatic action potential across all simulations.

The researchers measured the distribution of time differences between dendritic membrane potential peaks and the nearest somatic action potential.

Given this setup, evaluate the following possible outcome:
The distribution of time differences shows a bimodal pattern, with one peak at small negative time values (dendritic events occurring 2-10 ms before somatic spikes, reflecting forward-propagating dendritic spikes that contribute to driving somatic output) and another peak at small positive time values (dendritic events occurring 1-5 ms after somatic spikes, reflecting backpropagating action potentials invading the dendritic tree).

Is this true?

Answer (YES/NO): NO